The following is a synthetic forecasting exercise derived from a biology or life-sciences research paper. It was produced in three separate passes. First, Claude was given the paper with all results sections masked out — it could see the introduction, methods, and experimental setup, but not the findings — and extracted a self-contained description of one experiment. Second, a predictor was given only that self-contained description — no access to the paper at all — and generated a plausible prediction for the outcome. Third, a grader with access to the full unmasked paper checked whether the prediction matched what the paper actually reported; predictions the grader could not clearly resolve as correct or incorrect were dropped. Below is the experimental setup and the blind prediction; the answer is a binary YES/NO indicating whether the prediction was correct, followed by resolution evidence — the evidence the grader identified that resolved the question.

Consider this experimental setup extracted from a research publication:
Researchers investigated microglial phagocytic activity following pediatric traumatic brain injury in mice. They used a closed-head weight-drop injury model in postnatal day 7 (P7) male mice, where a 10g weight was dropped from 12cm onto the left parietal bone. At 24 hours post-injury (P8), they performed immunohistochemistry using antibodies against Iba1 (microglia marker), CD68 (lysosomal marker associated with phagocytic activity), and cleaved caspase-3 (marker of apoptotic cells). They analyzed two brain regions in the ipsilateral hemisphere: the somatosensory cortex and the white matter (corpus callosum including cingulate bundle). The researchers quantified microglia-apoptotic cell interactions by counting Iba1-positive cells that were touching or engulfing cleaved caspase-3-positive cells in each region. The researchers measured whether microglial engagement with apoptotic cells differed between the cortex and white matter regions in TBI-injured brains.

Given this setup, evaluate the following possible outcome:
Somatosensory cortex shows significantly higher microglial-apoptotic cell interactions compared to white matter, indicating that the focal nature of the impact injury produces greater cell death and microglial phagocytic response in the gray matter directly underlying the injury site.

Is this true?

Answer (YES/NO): YES